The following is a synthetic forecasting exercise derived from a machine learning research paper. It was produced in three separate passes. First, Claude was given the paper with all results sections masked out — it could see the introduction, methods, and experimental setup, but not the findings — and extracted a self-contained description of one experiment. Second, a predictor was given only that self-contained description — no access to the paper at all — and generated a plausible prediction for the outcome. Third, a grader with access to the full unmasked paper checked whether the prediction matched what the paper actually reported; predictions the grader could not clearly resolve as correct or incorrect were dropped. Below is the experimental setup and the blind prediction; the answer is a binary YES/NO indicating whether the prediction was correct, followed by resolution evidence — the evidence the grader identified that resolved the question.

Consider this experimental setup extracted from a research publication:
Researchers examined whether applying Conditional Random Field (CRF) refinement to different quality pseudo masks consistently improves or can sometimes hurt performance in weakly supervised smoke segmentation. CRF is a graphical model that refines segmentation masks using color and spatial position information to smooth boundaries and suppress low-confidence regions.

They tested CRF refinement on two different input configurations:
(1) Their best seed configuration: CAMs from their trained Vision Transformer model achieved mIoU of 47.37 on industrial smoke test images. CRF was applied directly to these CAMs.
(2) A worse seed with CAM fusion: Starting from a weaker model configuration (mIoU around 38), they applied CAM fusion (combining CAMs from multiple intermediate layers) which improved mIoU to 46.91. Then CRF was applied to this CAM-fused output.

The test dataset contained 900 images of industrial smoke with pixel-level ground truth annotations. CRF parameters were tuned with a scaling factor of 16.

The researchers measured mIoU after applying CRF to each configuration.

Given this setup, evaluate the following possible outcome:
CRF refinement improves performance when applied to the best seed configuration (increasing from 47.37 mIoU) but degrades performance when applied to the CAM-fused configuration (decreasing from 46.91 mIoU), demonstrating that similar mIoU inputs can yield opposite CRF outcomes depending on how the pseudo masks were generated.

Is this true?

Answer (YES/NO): YES